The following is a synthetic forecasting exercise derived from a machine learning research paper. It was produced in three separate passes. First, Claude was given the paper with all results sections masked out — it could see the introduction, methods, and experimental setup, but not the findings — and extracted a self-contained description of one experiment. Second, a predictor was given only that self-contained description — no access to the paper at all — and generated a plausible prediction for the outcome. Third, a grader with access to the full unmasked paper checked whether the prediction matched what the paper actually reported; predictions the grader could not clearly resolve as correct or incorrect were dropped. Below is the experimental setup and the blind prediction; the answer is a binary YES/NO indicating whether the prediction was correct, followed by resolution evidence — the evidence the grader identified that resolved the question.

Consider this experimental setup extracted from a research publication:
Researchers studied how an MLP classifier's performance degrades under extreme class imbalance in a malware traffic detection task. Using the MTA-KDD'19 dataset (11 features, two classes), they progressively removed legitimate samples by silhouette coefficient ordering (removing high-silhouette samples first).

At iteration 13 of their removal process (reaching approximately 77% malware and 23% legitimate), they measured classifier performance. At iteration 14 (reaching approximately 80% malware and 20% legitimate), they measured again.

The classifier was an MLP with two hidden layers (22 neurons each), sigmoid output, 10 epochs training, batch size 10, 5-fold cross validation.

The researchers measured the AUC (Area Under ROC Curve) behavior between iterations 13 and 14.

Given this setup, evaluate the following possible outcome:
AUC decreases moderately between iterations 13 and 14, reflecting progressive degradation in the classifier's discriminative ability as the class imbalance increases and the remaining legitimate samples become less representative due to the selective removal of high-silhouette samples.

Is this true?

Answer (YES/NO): NO